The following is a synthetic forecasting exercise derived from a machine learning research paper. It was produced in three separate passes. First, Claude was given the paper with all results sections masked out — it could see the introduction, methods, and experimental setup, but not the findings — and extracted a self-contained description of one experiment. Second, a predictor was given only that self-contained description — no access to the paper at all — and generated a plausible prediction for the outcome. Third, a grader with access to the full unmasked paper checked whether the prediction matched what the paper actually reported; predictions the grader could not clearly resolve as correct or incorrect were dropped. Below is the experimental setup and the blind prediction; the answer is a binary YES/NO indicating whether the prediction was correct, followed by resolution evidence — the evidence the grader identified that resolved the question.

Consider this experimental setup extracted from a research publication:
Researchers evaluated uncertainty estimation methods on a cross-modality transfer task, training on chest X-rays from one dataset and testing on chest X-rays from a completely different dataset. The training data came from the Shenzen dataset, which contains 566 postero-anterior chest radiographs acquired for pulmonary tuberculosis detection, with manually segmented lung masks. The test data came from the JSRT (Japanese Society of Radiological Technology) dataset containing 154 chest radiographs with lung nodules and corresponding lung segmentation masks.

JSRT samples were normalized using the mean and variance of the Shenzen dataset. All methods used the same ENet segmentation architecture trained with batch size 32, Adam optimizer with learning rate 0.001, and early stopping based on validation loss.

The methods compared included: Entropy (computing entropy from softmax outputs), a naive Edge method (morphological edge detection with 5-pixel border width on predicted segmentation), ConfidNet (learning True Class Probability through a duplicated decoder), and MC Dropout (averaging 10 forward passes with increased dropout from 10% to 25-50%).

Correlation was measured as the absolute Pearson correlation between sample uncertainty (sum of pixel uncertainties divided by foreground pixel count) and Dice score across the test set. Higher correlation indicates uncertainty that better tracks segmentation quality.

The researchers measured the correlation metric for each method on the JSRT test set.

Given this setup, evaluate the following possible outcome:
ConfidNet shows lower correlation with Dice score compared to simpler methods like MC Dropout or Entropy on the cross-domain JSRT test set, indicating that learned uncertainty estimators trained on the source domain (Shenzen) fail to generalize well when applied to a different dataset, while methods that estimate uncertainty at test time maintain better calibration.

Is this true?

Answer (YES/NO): YES